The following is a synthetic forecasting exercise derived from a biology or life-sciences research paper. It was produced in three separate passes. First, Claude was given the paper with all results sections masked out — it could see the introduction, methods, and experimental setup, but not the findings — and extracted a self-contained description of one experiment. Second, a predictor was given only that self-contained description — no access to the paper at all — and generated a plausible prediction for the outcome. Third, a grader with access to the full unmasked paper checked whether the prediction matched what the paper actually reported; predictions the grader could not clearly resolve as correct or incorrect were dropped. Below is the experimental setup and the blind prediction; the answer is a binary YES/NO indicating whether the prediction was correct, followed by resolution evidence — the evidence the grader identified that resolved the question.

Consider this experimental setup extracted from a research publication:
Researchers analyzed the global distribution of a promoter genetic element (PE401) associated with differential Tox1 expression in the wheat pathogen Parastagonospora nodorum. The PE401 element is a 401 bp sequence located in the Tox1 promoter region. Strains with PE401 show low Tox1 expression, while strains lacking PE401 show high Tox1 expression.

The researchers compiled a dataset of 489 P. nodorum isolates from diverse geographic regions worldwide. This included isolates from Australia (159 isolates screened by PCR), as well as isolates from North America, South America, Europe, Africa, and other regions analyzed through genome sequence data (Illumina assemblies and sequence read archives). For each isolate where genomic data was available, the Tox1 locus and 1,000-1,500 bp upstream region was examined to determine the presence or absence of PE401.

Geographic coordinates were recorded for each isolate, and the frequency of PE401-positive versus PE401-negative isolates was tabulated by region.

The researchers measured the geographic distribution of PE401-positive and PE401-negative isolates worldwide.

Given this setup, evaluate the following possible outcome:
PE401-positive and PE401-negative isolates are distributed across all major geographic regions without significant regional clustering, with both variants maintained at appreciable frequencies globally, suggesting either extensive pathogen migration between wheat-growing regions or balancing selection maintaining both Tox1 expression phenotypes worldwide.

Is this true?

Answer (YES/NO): NO